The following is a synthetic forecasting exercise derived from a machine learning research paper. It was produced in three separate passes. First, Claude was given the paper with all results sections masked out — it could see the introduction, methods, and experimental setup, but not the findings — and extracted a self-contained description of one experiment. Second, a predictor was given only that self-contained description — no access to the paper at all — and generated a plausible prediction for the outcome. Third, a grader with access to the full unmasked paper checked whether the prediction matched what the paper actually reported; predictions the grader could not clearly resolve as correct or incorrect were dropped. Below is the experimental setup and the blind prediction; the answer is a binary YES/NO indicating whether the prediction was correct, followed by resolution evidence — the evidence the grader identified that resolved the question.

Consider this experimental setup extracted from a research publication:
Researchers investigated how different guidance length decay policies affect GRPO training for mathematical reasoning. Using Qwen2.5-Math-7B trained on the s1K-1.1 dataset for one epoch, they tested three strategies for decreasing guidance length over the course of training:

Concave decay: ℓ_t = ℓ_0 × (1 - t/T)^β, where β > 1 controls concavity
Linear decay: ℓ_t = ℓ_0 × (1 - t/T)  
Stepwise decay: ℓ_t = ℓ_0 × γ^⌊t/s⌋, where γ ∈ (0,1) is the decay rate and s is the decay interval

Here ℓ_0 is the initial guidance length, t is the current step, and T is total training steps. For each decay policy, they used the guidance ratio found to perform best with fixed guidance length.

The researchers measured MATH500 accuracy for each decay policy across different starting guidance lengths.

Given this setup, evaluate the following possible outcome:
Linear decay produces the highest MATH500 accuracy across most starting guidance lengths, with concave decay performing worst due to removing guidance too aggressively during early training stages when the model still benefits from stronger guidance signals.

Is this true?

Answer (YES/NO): NO